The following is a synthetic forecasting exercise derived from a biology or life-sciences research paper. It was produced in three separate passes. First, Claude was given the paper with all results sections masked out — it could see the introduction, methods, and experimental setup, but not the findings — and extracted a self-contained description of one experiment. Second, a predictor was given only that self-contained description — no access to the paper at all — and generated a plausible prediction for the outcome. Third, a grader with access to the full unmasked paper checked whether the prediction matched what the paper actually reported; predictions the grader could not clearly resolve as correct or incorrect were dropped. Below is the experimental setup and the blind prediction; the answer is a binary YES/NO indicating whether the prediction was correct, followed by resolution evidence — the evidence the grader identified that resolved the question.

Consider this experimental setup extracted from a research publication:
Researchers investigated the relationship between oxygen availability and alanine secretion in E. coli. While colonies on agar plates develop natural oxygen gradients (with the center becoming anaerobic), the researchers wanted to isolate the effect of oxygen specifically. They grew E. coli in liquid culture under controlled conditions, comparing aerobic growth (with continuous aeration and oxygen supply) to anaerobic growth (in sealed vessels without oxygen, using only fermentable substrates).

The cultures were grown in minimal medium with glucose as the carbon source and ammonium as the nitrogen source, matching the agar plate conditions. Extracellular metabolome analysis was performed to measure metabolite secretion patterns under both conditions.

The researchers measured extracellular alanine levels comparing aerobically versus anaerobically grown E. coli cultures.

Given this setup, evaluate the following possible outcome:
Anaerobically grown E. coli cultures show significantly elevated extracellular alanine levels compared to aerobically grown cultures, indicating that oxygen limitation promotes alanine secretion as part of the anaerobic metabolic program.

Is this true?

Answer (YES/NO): YES